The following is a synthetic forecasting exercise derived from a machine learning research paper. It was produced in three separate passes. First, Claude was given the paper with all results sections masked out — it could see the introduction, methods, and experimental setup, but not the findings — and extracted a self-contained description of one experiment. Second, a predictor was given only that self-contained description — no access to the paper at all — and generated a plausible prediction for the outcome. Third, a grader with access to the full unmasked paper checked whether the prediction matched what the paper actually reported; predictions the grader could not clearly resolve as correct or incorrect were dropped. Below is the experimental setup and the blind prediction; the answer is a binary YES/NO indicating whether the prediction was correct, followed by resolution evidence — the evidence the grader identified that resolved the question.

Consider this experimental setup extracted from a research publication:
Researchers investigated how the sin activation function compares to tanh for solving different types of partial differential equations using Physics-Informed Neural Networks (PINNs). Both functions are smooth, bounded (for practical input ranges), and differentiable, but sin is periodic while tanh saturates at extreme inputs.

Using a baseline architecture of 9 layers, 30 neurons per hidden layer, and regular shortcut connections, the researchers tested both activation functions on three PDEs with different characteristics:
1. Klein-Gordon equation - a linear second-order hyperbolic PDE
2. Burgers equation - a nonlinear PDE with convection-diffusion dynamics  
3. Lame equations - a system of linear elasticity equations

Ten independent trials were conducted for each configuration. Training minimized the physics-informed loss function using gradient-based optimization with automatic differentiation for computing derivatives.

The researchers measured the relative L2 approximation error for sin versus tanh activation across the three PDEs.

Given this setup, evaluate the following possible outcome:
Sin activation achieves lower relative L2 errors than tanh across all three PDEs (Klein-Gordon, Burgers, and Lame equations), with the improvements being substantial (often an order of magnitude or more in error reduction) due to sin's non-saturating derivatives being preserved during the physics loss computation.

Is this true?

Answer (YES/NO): NO